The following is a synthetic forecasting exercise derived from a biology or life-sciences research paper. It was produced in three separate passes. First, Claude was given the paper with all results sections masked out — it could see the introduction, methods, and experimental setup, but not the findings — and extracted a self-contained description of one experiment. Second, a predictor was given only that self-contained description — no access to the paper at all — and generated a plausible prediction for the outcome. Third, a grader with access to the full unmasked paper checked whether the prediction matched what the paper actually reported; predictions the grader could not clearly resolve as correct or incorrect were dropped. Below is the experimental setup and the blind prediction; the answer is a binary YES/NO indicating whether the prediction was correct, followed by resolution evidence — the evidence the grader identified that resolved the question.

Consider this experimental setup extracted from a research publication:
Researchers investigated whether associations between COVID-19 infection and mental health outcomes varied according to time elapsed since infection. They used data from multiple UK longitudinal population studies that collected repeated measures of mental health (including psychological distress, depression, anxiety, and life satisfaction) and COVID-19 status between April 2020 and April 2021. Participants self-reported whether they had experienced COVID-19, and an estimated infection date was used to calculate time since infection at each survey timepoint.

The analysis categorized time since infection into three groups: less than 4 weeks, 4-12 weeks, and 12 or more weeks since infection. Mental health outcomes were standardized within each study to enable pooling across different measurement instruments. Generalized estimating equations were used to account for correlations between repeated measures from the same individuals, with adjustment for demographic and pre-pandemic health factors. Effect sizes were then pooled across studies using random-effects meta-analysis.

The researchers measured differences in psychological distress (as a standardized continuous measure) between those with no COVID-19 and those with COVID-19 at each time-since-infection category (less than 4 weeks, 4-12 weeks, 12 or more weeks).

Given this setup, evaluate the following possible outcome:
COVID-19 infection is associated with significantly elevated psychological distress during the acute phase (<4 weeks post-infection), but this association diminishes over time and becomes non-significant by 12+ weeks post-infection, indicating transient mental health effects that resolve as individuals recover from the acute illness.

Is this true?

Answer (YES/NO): NO